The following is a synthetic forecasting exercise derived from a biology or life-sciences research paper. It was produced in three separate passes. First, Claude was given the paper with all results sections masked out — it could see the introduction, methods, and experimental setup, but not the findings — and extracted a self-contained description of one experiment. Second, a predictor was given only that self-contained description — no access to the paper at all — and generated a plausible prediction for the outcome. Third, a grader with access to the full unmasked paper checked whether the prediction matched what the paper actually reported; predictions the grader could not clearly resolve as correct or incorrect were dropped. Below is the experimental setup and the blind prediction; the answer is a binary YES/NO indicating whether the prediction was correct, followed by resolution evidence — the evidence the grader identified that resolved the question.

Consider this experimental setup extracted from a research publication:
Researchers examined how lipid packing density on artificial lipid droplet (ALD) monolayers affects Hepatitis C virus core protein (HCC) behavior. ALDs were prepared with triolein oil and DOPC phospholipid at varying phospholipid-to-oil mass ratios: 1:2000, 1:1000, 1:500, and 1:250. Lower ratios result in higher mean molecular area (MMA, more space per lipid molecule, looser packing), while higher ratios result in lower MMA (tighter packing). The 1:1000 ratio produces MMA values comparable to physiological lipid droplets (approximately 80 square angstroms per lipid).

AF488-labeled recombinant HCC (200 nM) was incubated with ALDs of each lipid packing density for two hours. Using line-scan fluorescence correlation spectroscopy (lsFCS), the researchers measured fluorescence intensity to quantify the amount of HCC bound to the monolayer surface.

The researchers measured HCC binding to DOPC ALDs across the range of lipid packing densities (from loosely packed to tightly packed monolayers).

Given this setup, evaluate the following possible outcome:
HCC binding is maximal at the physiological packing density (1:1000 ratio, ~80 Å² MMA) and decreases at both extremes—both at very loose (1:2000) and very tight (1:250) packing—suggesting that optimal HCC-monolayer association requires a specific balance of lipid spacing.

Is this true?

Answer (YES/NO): NO